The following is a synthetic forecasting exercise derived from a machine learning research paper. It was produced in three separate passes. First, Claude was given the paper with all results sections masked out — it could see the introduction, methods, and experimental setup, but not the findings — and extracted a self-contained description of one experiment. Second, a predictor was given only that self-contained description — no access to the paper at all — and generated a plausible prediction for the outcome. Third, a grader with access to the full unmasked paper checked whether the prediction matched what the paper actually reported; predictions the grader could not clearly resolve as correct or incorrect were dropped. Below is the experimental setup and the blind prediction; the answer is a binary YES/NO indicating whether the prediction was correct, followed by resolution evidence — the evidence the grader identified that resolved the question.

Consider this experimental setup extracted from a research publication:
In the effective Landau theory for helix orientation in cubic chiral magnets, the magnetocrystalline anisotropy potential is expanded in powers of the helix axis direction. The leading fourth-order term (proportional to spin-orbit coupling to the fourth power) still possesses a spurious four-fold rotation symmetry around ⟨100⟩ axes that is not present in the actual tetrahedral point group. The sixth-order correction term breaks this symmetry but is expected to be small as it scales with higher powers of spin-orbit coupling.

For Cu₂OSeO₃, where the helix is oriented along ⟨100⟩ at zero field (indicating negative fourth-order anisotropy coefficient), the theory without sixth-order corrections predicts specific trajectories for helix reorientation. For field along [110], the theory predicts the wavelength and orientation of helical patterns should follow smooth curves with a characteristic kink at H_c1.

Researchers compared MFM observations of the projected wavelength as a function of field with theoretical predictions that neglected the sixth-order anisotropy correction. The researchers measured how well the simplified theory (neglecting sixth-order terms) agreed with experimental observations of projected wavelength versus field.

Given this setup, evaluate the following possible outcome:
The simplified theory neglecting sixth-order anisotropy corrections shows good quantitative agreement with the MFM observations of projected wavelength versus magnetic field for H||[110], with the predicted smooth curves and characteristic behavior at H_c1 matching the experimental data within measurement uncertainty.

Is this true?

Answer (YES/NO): NO